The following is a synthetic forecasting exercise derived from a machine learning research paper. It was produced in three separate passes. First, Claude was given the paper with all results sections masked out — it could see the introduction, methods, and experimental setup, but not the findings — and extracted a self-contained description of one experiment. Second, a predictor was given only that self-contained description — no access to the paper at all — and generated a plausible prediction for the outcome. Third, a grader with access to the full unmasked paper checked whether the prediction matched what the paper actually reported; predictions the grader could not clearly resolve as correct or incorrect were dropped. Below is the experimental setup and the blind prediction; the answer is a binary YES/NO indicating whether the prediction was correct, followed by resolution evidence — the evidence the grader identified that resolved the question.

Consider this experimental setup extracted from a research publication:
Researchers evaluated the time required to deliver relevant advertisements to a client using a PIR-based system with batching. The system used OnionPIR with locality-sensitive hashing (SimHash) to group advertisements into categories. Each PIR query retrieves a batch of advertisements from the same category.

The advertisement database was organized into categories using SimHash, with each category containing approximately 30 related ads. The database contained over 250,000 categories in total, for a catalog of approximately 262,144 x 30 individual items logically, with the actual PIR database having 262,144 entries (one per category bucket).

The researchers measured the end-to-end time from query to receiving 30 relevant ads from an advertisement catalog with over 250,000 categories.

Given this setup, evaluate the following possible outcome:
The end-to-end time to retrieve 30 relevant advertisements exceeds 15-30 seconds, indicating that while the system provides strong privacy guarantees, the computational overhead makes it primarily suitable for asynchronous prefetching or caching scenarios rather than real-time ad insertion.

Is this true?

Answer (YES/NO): NO